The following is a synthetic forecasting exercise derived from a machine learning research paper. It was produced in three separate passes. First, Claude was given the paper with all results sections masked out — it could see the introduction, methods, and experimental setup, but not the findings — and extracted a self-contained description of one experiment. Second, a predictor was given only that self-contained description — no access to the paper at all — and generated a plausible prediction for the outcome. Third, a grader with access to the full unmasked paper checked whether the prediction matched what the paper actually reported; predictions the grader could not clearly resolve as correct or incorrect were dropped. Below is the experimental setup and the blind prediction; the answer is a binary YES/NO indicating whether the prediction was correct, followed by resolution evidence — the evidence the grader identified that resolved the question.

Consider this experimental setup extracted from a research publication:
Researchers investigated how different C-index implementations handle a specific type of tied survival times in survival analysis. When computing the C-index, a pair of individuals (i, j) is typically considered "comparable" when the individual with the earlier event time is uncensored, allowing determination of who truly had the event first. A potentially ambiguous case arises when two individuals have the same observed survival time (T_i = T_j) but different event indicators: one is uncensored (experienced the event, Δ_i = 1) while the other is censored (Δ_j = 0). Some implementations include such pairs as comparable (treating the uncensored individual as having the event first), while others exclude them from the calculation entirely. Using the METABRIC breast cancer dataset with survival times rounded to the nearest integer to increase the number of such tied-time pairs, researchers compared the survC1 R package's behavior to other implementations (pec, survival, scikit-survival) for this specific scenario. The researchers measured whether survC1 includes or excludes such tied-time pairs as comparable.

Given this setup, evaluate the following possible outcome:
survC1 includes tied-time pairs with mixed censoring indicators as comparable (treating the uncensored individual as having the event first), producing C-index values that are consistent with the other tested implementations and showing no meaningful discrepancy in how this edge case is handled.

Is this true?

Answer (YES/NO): NO